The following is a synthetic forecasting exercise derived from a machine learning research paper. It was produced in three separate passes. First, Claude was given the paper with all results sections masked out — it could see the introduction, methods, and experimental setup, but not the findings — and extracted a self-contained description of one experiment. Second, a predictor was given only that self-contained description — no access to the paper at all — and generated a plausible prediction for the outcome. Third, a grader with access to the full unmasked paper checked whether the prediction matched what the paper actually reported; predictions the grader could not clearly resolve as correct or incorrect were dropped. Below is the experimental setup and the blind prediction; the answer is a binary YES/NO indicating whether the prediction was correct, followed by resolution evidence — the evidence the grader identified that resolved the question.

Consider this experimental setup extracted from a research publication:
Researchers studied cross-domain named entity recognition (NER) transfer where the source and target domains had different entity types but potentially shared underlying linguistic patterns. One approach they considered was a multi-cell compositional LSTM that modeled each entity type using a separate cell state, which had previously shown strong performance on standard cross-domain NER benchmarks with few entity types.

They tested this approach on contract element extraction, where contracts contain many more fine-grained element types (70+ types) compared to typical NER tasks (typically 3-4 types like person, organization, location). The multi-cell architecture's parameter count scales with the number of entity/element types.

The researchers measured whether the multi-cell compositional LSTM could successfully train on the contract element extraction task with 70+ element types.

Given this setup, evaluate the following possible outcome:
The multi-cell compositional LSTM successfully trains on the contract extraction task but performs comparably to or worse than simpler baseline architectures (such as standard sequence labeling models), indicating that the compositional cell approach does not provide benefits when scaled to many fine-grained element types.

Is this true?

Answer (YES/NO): NO